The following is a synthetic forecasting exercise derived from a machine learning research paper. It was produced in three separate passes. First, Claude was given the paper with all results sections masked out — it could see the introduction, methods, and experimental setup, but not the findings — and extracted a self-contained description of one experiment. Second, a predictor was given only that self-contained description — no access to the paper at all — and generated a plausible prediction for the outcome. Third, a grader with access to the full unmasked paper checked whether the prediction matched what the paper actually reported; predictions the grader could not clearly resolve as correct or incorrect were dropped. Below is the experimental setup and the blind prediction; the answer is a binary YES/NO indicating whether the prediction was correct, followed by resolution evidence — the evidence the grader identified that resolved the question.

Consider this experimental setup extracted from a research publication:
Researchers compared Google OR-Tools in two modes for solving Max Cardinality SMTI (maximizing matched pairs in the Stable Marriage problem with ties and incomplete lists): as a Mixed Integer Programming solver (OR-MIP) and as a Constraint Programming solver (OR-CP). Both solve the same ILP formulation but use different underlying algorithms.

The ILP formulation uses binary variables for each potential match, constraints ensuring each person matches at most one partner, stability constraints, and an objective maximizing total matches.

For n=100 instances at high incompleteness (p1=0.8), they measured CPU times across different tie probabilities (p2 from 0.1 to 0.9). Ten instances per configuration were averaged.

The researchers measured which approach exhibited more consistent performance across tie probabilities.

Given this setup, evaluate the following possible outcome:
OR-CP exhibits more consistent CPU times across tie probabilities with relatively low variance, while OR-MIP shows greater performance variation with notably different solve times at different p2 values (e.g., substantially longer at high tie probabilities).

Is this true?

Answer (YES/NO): NO